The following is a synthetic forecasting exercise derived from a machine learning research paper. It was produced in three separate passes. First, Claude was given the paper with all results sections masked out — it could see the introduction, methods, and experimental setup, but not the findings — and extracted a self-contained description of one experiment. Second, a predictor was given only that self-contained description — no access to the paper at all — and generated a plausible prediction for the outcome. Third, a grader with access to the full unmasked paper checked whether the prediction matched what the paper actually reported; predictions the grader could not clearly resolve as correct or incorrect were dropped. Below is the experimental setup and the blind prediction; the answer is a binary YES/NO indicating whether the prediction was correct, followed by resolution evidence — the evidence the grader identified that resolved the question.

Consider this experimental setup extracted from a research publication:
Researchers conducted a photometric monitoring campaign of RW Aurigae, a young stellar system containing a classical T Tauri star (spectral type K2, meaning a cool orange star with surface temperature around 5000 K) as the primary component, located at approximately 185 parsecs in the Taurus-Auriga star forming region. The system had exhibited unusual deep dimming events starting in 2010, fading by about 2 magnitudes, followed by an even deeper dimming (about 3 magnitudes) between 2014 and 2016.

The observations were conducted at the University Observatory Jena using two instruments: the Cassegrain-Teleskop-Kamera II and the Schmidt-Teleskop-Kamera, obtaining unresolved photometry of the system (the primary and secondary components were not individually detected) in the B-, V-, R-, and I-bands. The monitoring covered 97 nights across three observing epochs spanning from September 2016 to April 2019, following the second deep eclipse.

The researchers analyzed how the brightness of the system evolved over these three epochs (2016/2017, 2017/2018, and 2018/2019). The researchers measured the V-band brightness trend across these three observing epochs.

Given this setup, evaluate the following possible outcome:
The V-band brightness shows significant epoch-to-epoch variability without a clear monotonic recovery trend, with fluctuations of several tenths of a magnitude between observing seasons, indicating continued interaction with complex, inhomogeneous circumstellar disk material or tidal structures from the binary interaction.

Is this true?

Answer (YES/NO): NO